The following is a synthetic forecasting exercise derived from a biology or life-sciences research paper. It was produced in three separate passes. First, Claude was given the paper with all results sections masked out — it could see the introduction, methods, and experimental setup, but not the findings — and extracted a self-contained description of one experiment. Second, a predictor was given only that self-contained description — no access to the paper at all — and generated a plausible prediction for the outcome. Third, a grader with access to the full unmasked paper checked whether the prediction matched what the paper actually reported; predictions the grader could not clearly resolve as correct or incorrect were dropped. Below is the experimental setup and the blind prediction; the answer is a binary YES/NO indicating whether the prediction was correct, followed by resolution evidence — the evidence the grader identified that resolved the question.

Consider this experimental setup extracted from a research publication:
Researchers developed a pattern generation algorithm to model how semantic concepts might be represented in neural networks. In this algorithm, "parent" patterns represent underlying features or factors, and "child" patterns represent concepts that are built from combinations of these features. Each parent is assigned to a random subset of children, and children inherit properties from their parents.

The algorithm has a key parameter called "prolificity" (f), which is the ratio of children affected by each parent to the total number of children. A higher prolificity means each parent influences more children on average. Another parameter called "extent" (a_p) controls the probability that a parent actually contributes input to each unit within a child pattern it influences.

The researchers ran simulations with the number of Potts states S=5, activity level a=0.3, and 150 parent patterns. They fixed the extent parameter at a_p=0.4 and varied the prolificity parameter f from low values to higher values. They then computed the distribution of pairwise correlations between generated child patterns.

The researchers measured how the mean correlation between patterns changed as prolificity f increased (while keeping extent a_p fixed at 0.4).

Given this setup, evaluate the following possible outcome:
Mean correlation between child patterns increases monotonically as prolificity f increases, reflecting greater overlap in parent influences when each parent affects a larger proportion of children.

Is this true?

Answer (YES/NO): YES